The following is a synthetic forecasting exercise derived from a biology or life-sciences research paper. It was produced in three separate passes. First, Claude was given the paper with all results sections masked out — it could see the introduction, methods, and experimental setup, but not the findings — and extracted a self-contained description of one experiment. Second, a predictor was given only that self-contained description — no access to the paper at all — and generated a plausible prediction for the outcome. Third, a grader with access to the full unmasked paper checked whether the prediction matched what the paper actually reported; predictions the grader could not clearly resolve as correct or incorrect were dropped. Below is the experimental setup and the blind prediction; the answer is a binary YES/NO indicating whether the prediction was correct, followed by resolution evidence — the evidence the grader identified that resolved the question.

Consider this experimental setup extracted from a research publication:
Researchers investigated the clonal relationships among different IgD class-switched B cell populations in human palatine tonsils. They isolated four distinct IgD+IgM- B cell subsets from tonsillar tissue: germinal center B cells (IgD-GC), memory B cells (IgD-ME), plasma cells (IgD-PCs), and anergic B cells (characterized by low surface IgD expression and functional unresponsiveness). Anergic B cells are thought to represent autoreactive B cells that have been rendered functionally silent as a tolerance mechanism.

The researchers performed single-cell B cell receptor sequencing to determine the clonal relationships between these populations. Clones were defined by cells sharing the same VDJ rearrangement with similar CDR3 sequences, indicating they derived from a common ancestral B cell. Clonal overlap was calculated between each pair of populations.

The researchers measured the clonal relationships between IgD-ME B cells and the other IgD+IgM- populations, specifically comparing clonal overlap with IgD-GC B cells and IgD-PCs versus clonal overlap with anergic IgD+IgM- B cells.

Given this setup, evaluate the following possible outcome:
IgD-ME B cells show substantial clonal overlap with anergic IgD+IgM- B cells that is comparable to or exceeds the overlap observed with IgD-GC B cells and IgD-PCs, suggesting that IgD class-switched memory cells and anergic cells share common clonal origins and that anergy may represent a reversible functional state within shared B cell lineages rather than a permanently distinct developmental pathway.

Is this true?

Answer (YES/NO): NO